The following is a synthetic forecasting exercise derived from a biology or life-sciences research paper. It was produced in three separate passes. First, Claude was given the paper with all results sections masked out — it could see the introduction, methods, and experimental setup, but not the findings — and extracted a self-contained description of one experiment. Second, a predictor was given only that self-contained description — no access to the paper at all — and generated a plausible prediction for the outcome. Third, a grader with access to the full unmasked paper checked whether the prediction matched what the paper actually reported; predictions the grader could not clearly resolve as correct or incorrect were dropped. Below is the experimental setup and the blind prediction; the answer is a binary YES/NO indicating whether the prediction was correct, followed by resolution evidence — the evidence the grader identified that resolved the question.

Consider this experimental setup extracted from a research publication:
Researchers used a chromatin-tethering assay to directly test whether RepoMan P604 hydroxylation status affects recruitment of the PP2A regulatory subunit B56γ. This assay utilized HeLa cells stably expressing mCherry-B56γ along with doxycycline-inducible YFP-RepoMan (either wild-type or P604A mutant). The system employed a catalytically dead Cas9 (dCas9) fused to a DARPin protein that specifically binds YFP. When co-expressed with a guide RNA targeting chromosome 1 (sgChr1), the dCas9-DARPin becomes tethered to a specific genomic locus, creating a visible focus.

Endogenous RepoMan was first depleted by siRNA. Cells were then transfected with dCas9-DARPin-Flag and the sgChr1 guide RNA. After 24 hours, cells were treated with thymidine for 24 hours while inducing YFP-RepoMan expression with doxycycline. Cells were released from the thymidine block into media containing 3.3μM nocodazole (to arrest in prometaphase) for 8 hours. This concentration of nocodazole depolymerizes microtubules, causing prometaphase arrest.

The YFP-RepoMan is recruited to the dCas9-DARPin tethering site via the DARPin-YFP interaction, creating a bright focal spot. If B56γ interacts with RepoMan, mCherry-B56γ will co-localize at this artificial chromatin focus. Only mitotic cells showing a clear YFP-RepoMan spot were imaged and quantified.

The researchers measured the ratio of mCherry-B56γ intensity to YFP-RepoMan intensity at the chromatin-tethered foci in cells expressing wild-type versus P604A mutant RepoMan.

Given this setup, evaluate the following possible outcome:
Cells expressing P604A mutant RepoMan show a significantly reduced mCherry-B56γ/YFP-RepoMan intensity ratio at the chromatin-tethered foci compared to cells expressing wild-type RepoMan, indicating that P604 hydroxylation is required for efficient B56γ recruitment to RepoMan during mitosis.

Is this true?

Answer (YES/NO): YES